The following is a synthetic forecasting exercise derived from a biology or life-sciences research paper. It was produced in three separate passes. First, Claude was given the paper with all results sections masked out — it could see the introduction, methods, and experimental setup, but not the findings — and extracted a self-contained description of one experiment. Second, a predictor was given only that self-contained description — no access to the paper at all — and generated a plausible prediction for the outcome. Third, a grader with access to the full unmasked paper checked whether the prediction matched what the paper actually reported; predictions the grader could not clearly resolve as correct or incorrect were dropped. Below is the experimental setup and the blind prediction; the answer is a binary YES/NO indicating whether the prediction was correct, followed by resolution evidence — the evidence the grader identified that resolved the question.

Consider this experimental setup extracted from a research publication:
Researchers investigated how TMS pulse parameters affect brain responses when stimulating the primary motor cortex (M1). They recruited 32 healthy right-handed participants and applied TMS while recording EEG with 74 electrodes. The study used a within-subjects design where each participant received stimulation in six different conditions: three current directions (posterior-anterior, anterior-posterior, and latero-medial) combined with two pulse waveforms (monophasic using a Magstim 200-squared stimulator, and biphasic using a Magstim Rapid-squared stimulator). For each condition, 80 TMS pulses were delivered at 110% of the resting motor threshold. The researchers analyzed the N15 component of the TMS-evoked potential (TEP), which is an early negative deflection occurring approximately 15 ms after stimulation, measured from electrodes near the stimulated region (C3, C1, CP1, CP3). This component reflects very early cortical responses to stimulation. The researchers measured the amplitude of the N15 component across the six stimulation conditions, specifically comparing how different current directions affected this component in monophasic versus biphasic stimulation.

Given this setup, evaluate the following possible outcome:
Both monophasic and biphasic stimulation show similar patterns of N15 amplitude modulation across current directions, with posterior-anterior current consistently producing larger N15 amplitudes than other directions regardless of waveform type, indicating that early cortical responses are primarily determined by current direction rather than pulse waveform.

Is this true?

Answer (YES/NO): NO